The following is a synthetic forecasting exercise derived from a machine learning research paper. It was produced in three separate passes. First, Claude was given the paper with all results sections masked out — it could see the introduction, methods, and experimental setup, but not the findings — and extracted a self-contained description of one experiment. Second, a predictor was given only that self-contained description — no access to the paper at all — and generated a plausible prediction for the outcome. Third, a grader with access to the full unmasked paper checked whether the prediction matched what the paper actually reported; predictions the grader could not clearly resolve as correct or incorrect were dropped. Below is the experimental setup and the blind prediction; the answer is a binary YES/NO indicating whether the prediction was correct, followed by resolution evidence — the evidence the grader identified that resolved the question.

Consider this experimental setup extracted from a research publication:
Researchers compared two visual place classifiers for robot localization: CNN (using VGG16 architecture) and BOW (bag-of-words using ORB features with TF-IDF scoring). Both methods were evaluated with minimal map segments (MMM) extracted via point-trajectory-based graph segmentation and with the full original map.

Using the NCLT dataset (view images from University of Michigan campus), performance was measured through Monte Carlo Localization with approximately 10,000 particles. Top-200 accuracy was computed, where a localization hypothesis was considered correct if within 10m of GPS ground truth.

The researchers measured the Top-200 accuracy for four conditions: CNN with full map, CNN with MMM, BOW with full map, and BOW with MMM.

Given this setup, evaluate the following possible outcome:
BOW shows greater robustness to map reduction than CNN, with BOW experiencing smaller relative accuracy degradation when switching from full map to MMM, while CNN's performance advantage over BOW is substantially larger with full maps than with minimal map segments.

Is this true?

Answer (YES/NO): NO